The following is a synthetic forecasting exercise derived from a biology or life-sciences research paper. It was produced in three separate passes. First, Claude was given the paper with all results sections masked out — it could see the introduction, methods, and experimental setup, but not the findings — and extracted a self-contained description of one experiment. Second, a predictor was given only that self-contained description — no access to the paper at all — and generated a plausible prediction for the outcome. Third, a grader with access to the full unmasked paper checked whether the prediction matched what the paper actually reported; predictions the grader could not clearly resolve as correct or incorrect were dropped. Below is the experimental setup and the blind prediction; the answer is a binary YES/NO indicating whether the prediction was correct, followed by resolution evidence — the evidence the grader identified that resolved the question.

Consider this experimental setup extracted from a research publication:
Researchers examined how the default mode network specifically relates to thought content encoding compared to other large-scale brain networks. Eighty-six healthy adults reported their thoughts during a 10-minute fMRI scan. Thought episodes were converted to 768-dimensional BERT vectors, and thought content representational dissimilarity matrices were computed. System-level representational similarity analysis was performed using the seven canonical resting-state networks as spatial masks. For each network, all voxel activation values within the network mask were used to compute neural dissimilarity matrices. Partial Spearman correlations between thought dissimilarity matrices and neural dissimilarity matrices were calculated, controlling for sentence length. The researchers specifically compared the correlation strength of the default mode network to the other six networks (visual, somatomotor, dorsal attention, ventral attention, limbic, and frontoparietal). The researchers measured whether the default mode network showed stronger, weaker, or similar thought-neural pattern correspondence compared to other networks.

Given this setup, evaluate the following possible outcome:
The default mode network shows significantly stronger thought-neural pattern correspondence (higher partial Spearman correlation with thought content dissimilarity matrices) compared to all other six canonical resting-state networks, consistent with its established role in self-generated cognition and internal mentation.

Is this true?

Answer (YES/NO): NO